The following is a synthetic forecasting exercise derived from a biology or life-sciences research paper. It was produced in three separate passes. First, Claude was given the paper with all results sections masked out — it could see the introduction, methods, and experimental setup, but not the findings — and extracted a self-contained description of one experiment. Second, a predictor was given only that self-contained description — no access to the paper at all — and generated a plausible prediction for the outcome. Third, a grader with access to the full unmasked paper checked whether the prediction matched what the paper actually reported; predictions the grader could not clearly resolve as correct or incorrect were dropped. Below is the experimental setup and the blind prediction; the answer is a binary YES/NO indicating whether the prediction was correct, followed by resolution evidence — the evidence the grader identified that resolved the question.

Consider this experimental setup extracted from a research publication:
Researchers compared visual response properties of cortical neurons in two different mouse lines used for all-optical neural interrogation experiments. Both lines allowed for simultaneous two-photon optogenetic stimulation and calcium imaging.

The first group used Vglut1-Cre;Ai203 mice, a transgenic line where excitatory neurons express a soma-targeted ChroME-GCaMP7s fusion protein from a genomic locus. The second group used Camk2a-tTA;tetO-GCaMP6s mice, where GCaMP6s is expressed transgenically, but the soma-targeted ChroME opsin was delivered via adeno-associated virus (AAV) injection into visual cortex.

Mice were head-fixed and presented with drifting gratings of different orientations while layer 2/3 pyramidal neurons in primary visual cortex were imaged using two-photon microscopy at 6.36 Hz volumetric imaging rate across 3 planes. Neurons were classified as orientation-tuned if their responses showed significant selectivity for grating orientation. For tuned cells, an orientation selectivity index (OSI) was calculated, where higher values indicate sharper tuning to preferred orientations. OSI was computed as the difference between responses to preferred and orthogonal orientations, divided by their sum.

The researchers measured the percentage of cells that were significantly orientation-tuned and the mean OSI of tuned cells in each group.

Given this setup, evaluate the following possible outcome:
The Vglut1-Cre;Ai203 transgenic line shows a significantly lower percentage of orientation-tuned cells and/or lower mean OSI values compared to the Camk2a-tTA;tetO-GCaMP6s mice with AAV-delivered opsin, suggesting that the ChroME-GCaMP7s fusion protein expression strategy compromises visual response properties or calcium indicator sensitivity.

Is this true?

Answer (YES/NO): NO